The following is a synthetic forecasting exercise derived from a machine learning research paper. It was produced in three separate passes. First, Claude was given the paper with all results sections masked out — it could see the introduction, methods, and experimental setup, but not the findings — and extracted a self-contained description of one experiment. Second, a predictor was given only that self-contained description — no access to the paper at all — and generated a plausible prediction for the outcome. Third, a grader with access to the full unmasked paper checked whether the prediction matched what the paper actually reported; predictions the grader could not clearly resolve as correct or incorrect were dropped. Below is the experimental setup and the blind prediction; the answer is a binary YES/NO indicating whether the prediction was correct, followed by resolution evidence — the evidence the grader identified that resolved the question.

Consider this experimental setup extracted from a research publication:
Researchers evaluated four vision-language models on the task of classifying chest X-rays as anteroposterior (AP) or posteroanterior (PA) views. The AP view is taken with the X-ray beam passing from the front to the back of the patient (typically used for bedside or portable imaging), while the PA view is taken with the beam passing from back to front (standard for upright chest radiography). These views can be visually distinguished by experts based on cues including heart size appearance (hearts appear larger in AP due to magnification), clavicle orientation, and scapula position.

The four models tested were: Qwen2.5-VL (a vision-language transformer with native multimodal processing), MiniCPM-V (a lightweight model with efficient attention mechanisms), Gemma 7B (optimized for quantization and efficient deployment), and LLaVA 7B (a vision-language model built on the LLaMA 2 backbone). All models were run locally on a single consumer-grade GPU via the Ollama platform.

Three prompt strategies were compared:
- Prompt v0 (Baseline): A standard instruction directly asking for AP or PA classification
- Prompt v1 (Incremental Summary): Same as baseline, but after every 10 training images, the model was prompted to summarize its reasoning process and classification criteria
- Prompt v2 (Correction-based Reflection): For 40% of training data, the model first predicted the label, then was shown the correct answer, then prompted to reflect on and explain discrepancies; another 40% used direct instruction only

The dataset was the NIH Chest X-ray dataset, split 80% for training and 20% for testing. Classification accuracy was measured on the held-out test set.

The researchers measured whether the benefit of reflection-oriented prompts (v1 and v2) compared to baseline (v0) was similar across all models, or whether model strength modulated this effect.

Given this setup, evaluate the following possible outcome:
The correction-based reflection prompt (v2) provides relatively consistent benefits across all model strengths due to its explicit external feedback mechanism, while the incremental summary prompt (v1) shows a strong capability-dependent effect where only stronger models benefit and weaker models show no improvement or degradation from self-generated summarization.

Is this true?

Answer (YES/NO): NO